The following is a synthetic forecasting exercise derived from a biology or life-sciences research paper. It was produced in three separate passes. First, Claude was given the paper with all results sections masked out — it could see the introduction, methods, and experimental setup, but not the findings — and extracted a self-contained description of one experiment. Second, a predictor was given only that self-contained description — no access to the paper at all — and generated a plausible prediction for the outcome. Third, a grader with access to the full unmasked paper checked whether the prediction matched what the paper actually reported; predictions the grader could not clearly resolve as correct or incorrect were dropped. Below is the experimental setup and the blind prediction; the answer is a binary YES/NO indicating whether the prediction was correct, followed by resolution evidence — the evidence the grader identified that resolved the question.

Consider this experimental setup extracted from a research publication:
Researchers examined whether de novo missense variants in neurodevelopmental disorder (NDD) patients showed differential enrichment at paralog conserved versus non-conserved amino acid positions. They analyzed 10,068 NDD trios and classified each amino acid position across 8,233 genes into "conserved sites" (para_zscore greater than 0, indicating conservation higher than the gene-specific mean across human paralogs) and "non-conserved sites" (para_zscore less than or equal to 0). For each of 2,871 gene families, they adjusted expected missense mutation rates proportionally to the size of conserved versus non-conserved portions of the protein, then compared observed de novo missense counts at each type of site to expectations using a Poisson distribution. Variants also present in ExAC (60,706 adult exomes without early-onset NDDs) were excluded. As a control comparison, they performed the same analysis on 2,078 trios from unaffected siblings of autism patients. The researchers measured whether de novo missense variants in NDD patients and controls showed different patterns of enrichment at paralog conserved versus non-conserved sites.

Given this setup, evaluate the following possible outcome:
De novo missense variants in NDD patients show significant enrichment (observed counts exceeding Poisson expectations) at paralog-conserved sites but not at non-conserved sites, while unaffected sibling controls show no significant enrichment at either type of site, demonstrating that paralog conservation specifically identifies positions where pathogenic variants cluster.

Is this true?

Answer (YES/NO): YES